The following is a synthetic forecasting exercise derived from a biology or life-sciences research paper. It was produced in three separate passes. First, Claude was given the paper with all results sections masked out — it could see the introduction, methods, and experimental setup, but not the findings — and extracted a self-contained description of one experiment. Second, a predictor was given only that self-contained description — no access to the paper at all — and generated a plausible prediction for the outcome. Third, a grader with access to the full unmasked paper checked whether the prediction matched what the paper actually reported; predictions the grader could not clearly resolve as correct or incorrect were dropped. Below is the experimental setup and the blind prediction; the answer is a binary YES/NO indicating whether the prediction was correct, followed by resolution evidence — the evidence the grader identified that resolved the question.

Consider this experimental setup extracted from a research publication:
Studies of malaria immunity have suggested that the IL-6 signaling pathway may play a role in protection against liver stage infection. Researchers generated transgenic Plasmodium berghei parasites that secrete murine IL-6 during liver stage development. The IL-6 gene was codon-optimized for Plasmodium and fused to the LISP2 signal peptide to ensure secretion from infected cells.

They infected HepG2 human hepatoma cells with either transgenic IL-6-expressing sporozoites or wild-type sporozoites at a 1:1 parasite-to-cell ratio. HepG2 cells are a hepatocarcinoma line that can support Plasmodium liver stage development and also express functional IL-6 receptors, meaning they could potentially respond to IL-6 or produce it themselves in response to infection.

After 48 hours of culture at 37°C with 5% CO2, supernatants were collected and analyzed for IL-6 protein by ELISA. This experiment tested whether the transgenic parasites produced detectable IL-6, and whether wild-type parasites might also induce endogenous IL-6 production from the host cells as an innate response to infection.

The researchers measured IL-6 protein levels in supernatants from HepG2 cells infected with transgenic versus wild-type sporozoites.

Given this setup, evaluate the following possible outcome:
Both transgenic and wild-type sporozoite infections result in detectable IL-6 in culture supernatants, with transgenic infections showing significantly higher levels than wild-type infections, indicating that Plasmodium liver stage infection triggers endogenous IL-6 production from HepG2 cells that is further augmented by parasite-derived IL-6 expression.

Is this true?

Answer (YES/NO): NO